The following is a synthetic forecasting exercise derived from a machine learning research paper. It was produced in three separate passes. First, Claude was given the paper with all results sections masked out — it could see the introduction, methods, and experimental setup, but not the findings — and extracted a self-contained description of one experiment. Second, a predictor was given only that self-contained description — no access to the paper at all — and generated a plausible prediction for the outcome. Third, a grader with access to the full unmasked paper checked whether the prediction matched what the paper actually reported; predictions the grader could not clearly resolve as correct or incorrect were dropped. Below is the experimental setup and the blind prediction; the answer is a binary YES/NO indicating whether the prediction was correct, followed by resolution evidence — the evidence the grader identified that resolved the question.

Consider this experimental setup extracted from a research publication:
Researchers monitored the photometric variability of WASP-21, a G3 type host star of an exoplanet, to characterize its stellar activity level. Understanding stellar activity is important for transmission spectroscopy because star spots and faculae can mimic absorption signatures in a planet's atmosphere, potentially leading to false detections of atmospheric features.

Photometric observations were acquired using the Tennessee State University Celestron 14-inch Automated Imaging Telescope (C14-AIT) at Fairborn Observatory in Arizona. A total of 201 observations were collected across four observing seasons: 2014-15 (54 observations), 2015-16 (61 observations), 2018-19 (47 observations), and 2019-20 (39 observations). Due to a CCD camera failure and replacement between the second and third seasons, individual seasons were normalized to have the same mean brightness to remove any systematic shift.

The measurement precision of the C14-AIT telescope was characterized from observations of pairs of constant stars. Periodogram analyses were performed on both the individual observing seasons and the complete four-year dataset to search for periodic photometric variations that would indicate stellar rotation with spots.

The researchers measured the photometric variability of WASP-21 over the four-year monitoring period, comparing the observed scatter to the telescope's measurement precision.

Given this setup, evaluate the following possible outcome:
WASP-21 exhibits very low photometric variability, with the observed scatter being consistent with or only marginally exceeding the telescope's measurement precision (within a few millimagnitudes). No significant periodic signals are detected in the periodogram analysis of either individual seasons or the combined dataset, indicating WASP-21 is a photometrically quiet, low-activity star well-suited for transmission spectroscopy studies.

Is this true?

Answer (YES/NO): YES